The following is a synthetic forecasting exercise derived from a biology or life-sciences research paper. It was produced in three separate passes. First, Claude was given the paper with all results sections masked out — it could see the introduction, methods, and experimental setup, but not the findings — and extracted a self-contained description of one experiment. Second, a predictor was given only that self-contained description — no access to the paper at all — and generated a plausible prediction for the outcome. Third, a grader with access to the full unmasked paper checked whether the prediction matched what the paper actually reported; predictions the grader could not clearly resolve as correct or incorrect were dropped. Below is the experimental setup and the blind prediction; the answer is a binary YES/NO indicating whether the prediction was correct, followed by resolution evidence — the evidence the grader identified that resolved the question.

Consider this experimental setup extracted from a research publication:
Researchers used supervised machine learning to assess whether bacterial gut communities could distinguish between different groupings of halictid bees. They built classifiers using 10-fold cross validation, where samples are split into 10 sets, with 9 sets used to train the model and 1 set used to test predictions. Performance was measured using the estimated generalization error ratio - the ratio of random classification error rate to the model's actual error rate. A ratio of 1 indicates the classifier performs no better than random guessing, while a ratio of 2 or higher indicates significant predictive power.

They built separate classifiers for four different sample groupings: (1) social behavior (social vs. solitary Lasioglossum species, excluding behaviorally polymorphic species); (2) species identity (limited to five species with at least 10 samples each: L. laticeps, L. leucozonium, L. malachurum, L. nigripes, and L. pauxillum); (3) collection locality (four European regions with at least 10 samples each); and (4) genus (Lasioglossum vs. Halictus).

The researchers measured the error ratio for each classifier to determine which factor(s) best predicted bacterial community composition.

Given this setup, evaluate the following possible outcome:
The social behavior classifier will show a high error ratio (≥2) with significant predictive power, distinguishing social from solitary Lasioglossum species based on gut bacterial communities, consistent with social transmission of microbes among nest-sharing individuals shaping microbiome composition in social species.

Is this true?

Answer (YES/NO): NO